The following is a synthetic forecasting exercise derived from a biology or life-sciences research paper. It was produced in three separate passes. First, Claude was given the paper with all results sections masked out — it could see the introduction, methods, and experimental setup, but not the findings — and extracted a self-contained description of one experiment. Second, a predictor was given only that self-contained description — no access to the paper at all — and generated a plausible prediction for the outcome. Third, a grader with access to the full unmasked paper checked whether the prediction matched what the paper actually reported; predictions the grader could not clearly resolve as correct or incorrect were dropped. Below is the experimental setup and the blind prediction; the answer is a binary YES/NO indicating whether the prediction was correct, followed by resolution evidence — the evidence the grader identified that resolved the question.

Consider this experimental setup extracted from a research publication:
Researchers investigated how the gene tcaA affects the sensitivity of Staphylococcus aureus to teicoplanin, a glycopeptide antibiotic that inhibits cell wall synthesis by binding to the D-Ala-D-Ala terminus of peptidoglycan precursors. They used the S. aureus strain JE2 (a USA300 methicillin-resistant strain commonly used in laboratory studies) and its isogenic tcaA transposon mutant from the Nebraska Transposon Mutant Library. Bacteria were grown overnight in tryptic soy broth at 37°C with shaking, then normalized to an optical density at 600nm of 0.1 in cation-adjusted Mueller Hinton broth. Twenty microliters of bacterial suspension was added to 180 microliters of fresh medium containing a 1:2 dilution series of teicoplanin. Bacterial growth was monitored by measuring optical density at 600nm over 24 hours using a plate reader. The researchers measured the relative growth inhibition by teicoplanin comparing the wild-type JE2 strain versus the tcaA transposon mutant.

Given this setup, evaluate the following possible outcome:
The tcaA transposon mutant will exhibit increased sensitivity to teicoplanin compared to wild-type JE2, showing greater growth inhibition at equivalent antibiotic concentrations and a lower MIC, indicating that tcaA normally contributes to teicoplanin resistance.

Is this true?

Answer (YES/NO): NO